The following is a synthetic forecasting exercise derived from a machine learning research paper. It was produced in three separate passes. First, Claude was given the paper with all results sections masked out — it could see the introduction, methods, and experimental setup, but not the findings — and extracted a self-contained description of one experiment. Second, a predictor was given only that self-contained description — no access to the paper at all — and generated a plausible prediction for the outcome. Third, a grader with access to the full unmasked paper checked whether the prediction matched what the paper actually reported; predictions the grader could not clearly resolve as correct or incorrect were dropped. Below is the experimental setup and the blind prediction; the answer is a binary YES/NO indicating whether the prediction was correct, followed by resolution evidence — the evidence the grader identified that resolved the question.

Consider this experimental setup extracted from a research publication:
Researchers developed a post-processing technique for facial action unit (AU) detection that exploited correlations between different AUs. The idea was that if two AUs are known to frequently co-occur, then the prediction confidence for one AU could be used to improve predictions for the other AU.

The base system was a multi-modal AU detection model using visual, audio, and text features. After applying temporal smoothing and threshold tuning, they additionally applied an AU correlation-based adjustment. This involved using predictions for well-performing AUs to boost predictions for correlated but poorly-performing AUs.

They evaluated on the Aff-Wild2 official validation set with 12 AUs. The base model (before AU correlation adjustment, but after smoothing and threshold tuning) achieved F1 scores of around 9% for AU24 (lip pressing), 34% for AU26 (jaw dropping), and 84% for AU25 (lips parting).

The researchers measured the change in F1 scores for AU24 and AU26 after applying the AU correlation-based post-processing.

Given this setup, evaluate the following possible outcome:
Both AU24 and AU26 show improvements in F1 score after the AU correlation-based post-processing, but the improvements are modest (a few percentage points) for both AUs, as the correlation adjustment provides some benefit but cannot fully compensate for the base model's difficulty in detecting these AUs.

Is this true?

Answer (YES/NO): NO